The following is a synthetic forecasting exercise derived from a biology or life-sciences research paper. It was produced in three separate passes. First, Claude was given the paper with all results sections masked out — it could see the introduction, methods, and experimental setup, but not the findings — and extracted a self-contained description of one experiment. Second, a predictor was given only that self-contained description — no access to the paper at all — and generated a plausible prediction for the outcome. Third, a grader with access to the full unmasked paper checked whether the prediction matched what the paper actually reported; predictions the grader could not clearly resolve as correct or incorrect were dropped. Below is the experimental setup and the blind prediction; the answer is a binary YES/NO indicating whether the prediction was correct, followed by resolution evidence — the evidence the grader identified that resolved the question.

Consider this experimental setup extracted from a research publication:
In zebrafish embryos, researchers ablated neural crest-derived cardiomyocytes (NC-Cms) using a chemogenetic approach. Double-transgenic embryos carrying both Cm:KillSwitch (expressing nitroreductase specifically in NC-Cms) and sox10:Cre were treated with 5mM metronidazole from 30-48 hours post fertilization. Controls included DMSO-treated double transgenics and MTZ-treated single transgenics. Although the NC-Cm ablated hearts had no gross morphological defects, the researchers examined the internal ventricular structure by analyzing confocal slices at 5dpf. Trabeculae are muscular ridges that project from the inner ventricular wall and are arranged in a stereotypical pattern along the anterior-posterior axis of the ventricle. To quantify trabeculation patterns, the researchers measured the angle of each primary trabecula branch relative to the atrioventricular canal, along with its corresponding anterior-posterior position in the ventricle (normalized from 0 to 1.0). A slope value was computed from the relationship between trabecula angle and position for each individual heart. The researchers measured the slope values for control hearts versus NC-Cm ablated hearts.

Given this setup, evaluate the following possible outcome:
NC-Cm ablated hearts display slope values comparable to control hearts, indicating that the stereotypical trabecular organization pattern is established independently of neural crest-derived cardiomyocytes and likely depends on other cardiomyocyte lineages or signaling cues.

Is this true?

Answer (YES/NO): NO